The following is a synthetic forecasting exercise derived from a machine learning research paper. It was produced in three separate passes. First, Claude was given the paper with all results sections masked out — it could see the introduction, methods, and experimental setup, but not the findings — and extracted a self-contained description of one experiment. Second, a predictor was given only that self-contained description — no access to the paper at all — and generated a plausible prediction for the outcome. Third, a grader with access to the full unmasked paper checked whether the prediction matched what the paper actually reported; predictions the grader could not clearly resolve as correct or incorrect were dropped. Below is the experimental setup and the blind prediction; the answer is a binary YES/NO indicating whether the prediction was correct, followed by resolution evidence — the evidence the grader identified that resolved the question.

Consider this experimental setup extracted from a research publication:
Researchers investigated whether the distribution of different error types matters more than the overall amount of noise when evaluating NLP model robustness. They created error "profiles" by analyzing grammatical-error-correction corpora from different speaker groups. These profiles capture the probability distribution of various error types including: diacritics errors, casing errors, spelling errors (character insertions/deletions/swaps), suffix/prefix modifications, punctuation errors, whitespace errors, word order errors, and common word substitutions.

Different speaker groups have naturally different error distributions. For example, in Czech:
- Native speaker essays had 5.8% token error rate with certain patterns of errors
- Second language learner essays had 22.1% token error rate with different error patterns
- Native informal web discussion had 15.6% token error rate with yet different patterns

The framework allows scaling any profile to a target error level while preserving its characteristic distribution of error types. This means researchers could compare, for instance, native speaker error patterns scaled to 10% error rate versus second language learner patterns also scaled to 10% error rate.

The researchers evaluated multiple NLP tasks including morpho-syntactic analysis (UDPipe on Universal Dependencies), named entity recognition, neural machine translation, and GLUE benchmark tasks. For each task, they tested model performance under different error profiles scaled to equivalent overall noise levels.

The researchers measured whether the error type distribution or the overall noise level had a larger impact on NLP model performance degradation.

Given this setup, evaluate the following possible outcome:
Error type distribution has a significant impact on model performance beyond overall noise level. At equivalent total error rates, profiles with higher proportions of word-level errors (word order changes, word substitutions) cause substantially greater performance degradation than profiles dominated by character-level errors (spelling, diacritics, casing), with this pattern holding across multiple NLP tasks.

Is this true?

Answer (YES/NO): NO